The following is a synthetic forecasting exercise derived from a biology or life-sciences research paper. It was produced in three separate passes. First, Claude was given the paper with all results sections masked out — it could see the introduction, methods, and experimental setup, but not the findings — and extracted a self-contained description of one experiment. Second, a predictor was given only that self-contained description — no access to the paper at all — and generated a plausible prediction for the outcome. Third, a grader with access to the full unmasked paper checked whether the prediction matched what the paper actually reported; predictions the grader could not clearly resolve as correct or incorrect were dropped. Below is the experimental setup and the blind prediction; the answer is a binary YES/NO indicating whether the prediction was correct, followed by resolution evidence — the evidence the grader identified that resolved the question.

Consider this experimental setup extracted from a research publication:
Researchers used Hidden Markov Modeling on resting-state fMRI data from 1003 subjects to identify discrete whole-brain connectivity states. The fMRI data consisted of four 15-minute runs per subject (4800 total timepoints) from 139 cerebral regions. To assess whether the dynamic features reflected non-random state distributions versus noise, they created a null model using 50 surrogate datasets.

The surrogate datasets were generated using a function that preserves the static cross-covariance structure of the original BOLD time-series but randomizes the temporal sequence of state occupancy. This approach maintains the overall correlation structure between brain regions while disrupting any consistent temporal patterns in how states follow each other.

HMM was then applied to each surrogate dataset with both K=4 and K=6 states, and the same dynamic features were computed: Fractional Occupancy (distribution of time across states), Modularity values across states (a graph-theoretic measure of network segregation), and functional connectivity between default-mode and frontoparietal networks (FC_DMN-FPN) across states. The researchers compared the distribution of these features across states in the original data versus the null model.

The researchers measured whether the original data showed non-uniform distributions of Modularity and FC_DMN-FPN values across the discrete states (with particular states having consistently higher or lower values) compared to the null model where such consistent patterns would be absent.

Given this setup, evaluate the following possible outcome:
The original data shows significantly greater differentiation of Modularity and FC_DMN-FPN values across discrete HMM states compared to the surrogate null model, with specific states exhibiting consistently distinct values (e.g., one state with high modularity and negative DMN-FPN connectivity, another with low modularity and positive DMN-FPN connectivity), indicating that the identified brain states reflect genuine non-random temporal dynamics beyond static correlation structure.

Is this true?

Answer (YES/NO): YES